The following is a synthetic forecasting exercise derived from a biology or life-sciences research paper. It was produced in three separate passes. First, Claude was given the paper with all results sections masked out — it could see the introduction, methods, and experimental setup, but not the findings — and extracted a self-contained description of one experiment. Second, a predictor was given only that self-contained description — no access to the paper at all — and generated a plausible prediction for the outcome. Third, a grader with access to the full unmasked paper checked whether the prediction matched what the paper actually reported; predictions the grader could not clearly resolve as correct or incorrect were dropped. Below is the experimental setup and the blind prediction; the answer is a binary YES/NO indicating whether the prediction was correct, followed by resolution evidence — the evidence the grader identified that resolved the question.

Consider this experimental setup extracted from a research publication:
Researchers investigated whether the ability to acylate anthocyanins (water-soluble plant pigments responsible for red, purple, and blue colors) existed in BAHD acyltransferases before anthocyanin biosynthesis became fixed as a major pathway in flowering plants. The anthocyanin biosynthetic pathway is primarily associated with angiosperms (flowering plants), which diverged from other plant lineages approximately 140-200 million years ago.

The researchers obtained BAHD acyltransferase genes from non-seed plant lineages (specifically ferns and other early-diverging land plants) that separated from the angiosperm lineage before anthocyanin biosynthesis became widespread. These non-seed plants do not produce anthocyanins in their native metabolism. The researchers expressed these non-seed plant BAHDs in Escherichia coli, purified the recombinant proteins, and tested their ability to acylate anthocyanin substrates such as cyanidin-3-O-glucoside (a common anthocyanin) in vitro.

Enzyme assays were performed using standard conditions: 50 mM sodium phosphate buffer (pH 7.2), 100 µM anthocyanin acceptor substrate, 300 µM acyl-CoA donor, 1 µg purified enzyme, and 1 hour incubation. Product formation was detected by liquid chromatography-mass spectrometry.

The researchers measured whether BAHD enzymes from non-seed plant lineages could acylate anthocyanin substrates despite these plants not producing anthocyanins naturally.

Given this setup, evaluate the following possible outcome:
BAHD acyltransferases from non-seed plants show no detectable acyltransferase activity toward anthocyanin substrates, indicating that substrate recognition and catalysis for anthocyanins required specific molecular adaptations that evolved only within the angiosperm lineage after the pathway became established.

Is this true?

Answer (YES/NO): NO